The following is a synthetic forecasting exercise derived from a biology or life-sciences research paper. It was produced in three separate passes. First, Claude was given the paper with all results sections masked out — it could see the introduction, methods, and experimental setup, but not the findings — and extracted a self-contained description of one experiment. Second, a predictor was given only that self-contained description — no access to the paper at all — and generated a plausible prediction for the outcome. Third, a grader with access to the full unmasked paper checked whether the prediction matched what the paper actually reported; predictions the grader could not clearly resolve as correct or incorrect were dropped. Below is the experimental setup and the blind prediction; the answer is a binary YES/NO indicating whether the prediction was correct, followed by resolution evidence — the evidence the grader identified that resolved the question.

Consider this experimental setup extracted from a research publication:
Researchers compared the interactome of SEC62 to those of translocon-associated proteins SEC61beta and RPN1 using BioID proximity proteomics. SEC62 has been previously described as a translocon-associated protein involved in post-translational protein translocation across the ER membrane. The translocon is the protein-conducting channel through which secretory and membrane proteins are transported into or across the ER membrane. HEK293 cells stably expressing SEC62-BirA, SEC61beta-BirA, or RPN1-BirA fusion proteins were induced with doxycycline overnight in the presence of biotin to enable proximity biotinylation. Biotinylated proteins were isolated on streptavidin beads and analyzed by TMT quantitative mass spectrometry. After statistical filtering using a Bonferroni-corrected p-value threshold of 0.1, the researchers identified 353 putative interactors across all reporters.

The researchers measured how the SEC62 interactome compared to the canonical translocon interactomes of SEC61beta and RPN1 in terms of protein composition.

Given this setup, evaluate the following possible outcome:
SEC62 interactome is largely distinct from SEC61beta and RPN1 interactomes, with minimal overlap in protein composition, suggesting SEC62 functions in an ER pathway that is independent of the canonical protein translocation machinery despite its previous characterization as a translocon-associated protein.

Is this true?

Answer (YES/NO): YES